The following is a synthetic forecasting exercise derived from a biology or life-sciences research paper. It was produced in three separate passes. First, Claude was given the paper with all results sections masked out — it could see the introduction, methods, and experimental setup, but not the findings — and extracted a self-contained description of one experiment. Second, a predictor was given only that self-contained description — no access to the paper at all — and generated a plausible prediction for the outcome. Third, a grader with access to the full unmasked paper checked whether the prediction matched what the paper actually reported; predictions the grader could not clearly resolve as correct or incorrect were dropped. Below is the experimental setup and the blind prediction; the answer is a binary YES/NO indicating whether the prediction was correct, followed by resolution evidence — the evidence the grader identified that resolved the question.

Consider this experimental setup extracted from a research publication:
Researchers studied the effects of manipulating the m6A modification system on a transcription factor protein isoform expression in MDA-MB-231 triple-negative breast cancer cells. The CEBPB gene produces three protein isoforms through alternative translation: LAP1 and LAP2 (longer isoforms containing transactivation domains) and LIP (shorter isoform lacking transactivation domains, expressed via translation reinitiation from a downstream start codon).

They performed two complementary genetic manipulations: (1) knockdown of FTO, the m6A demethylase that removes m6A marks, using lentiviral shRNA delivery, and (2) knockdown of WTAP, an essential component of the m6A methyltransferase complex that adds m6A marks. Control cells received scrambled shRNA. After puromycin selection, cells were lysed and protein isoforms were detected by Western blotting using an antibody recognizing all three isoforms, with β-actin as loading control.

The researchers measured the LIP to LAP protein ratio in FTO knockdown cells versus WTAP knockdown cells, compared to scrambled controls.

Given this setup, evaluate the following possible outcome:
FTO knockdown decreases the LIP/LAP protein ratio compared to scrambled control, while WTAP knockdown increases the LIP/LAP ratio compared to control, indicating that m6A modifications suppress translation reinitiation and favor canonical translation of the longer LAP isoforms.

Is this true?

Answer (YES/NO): YES